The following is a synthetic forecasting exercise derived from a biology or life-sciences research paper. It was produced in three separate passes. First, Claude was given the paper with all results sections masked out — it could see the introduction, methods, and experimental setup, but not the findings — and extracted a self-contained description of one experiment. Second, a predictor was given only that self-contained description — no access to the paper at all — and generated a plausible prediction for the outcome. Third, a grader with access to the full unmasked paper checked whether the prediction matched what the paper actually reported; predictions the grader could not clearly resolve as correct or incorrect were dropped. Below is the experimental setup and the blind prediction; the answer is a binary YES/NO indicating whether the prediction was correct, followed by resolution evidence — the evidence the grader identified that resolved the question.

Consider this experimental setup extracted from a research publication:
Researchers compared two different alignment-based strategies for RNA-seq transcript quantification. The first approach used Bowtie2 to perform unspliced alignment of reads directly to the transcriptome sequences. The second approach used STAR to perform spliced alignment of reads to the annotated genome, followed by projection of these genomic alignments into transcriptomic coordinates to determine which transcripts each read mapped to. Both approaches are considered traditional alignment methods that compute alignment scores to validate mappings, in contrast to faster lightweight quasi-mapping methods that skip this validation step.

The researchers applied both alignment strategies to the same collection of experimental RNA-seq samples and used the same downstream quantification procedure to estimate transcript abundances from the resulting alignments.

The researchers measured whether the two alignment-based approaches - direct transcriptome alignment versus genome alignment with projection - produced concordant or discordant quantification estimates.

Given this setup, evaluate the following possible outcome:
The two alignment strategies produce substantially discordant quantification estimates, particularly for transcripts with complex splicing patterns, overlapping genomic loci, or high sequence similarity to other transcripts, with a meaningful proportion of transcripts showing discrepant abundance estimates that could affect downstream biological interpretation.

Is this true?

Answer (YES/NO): YES